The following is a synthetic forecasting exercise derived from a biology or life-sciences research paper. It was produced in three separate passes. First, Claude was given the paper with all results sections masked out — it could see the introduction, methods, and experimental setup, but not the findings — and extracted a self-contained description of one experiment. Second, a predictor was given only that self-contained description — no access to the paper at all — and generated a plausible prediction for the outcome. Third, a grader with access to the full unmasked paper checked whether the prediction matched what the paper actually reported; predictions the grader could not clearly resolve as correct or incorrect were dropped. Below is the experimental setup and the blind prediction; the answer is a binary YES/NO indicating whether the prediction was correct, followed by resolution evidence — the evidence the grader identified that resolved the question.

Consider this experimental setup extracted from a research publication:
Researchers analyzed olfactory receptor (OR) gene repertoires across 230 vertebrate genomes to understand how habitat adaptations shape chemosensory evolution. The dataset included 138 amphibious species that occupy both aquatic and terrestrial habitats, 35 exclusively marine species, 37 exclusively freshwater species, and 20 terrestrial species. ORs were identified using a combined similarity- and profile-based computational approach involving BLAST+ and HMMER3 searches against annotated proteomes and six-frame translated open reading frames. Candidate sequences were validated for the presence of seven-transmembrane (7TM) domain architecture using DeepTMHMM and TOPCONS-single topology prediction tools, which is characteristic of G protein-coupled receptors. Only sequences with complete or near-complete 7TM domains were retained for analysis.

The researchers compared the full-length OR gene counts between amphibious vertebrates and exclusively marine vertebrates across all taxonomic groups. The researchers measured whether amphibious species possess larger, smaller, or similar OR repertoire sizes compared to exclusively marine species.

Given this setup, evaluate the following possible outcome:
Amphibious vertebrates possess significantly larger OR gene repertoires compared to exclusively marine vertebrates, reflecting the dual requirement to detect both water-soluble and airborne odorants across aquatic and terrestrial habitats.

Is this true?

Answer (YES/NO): YES